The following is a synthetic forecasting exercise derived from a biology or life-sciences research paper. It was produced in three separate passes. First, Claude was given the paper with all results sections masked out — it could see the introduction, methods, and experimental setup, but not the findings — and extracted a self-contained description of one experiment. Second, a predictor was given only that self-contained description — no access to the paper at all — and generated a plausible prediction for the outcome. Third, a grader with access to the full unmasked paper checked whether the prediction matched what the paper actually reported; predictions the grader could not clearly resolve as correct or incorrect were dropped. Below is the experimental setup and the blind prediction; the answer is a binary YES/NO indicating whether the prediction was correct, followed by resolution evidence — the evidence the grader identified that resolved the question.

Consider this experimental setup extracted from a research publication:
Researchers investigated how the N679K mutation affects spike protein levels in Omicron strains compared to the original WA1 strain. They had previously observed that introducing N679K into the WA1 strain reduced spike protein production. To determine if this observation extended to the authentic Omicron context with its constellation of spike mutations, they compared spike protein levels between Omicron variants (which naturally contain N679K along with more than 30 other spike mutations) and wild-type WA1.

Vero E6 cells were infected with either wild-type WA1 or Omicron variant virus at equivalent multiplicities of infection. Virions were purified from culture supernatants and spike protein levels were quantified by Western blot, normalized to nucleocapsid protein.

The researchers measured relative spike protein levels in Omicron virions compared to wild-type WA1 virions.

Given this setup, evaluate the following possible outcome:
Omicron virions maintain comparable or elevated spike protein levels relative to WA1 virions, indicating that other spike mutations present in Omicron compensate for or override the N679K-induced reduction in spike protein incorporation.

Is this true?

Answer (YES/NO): NO